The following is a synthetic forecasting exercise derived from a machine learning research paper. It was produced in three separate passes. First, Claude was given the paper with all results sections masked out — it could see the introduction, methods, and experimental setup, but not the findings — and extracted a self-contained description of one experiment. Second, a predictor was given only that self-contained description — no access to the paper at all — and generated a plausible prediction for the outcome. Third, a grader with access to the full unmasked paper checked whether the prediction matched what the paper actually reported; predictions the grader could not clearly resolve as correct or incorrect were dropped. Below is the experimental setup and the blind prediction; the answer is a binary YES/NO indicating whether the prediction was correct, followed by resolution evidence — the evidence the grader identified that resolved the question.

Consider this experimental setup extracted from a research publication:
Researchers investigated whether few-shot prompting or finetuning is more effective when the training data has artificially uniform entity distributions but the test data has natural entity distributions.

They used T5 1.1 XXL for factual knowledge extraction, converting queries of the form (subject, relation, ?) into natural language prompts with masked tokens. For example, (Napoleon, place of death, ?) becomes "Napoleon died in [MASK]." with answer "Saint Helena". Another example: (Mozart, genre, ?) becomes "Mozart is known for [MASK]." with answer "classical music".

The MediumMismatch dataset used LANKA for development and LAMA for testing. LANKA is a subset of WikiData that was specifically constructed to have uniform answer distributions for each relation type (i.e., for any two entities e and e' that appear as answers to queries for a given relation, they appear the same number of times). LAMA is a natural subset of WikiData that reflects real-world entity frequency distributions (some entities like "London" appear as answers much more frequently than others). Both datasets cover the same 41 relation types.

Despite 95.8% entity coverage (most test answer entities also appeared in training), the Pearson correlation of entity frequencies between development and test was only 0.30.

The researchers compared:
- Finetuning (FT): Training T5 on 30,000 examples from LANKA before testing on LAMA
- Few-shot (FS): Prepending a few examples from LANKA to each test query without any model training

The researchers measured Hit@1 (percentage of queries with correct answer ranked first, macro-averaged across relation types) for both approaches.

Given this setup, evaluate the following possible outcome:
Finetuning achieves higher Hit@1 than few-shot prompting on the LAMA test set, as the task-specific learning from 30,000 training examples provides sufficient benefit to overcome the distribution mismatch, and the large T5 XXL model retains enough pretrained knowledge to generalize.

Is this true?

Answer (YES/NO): YES